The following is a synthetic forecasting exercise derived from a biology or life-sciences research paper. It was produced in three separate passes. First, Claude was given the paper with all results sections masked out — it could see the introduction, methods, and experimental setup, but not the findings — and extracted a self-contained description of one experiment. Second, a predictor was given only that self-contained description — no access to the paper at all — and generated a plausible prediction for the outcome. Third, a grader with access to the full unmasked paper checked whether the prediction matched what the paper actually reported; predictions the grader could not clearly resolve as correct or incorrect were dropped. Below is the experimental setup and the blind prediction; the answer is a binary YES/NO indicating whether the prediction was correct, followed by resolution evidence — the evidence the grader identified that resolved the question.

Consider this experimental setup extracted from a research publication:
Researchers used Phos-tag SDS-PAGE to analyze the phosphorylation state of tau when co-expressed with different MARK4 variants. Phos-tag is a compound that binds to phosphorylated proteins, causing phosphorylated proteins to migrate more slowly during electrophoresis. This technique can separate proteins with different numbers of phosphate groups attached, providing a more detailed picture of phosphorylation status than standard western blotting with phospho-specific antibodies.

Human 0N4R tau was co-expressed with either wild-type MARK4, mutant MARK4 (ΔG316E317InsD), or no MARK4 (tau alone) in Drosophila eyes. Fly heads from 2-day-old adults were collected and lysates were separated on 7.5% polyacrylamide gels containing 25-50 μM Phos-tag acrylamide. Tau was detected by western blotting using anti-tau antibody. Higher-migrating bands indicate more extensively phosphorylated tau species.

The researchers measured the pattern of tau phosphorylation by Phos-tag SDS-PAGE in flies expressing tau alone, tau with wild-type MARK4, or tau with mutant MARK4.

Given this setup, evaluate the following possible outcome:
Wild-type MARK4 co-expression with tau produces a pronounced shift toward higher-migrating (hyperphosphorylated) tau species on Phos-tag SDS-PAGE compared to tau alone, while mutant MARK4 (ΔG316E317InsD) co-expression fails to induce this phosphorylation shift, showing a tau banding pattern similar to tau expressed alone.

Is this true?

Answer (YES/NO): NO